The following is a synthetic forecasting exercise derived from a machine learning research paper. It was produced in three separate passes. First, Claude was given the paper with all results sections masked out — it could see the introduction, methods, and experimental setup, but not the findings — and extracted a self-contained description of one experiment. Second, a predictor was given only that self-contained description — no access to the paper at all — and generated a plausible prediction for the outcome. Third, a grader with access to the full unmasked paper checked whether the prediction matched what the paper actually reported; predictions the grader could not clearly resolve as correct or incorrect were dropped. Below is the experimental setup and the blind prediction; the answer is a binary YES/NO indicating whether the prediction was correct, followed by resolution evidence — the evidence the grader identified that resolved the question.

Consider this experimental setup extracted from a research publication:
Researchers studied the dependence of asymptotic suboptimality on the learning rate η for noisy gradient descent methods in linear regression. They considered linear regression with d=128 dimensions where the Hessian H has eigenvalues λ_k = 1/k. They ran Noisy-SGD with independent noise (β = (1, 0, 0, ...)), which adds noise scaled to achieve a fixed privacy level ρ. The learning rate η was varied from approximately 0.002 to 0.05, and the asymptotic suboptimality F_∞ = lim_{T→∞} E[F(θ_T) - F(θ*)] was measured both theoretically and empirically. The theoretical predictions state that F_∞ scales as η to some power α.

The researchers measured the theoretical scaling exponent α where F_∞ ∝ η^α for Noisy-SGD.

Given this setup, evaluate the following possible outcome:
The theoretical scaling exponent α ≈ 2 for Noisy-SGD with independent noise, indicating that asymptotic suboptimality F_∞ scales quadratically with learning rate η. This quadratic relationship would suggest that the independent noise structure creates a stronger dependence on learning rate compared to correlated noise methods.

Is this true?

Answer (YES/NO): NO